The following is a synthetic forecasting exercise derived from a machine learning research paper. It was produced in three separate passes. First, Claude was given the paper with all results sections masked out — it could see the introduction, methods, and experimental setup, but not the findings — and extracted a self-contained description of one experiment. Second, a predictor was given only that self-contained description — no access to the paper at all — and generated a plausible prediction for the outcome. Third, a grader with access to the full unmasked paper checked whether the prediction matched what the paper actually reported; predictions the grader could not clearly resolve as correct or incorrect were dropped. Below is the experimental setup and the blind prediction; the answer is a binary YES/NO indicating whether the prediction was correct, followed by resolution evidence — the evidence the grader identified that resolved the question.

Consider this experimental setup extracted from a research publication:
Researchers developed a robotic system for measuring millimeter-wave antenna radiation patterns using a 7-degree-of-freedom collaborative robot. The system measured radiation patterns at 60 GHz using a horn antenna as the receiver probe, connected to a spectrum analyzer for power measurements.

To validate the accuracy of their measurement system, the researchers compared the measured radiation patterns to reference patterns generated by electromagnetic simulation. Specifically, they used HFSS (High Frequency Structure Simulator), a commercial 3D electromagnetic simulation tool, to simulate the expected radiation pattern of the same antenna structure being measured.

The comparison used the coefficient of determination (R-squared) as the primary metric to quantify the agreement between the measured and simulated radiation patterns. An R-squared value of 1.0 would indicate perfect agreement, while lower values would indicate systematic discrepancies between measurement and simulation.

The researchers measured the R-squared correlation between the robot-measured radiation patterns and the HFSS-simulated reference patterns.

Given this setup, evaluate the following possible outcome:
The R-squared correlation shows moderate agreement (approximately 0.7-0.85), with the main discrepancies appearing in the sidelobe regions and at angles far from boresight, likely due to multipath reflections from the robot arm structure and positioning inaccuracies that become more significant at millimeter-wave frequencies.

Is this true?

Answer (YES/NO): NO